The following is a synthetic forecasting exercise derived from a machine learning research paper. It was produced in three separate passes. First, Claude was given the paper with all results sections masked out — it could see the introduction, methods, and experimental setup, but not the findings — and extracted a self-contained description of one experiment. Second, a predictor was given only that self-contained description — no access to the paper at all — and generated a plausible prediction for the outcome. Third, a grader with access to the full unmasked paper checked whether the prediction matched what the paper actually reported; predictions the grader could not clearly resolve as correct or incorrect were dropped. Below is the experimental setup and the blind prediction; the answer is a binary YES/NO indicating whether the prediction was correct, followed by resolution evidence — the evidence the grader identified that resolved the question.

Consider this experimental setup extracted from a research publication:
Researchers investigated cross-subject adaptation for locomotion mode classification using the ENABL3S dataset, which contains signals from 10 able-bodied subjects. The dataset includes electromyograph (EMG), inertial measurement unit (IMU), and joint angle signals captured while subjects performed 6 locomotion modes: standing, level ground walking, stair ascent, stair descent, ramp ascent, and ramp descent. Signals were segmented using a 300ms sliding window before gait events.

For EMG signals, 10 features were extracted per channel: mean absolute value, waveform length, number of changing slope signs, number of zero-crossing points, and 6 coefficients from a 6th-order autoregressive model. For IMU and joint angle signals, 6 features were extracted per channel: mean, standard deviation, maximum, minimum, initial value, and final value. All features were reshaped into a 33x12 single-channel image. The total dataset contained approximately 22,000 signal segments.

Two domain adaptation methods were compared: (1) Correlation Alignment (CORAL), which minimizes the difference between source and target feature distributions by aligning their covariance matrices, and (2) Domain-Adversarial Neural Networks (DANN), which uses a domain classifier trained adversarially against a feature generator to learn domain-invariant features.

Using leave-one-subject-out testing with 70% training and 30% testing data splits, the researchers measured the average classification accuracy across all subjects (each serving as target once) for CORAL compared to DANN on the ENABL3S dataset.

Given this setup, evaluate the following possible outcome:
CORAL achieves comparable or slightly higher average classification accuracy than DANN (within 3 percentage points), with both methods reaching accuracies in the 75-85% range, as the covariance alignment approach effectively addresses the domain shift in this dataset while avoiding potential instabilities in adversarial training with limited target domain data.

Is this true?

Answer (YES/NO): NO